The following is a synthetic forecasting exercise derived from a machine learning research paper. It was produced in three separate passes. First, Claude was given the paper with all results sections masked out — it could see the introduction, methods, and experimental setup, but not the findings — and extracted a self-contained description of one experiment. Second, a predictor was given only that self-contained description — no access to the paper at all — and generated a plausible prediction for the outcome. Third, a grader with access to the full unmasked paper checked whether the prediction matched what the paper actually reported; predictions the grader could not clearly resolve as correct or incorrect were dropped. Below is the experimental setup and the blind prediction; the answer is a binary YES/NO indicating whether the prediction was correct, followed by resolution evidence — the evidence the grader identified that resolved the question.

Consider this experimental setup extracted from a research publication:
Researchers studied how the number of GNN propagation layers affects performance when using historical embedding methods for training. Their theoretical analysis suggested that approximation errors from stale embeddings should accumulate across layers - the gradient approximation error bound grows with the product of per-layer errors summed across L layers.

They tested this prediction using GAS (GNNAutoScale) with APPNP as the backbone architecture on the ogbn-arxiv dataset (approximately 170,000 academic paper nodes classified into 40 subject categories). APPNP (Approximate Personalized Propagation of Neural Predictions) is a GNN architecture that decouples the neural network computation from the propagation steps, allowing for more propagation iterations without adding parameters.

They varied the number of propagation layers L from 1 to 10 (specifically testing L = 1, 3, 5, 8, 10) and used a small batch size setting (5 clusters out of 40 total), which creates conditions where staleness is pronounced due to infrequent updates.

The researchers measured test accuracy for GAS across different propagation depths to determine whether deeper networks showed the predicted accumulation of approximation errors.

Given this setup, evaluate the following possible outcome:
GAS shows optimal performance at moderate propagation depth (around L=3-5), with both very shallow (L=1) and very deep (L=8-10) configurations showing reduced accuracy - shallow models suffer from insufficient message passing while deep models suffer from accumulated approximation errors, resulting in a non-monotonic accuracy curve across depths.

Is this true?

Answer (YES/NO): YES